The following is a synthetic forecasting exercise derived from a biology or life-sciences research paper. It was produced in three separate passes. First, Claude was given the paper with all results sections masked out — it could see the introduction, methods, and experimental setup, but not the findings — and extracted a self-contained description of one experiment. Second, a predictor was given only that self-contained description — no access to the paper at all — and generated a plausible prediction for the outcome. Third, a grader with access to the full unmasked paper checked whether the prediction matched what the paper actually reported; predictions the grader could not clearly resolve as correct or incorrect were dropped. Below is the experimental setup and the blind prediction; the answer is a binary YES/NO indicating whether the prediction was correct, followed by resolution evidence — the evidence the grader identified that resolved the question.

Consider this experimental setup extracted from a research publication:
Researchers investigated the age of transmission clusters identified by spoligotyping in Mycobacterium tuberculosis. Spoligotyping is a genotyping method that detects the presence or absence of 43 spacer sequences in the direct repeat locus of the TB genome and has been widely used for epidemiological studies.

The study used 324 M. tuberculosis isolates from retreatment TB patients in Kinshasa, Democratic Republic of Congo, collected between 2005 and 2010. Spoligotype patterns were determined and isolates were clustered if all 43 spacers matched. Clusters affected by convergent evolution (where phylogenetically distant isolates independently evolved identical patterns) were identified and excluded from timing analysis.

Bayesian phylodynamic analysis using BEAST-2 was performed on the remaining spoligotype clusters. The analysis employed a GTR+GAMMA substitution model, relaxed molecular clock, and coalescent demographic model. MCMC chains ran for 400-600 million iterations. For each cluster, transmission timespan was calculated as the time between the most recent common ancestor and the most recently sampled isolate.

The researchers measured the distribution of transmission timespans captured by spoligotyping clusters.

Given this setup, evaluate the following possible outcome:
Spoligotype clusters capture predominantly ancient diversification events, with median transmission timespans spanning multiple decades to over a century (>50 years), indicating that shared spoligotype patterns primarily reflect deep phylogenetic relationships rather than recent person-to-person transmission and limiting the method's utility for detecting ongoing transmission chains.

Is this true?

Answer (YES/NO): YES